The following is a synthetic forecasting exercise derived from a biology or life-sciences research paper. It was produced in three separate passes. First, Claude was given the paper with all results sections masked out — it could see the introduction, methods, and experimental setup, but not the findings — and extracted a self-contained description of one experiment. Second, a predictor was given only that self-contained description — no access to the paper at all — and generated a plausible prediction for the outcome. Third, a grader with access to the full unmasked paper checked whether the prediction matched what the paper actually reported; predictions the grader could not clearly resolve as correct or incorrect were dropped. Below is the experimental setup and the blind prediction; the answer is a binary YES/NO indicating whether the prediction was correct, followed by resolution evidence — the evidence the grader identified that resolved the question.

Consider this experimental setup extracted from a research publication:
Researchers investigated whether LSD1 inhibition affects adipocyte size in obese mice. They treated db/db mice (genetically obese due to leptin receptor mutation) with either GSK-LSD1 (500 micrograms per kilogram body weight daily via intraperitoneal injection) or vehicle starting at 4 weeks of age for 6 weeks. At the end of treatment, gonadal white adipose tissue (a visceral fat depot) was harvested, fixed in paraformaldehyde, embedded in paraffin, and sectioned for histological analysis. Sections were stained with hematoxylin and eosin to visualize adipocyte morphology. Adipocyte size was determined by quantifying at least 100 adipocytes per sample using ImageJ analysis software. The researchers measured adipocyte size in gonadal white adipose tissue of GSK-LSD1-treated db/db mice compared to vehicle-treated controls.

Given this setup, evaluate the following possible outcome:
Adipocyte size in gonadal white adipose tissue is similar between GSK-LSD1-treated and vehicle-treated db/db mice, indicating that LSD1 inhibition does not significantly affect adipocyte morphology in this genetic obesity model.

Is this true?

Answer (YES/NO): YES